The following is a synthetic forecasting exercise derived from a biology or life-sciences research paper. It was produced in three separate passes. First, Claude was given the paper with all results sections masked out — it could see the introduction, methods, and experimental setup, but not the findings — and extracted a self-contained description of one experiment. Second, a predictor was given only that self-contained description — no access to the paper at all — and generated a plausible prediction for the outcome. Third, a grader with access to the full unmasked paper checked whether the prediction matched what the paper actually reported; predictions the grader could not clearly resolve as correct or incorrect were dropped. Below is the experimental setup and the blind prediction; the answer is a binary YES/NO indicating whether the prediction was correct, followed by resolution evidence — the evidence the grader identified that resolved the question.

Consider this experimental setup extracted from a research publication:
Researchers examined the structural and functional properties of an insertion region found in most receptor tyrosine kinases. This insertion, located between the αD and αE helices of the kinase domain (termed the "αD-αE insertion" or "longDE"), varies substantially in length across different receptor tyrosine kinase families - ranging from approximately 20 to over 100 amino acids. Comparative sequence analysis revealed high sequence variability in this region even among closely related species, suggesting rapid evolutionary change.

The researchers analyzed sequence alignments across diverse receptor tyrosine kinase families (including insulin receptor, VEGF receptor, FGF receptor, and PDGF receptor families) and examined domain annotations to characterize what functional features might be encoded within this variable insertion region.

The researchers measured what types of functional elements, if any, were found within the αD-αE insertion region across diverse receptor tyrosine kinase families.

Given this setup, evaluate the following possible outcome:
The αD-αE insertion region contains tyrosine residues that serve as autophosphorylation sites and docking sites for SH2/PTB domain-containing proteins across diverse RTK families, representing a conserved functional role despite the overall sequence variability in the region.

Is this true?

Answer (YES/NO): NO